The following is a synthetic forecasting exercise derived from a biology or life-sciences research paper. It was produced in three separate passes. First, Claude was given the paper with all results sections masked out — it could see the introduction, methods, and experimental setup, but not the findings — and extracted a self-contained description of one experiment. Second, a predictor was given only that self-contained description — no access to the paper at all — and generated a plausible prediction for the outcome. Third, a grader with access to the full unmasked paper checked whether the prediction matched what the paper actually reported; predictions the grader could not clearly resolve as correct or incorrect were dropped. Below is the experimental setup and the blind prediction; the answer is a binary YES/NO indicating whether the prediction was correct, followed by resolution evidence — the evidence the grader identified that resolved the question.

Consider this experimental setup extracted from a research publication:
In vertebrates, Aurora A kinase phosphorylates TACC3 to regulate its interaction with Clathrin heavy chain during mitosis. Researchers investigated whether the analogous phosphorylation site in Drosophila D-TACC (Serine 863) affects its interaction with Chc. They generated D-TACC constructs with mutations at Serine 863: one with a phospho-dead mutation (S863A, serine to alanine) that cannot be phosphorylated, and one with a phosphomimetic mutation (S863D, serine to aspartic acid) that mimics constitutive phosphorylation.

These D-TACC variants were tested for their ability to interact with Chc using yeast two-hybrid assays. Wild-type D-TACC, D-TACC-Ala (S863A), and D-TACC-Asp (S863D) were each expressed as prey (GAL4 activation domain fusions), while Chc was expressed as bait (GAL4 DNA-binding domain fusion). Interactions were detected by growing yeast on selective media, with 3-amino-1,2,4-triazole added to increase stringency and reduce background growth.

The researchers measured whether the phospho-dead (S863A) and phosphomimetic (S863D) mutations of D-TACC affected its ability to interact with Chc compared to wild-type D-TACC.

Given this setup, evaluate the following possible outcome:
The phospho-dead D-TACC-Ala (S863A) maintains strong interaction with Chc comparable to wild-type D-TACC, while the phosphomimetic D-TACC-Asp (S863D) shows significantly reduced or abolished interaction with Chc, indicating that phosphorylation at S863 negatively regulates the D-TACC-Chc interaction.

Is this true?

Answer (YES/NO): NO